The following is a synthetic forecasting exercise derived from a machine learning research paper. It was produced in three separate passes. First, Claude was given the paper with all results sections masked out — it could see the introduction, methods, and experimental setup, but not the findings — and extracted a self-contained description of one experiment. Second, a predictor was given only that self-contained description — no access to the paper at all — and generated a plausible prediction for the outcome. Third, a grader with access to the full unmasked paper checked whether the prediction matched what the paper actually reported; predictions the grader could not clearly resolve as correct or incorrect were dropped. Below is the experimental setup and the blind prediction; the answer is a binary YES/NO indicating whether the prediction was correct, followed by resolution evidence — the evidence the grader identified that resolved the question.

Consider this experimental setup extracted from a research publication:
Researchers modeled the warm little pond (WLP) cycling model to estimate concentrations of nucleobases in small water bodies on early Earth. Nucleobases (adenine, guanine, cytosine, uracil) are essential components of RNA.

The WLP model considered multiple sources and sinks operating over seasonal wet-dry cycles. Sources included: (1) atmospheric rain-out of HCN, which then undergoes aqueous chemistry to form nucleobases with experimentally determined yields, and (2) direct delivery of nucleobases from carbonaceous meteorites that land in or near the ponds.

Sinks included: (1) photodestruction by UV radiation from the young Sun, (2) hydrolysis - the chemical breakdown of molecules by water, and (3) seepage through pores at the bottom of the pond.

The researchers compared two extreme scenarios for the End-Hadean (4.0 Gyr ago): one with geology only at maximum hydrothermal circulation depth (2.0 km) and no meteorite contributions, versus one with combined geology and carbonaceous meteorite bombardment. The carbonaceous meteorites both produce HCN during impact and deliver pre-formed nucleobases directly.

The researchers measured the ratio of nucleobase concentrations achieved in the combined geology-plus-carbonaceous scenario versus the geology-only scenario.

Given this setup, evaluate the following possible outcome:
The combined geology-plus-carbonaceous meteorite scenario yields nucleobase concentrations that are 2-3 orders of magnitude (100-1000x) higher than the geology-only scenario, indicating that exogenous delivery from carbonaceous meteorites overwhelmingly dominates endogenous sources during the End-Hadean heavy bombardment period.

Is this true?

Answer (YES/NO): NO